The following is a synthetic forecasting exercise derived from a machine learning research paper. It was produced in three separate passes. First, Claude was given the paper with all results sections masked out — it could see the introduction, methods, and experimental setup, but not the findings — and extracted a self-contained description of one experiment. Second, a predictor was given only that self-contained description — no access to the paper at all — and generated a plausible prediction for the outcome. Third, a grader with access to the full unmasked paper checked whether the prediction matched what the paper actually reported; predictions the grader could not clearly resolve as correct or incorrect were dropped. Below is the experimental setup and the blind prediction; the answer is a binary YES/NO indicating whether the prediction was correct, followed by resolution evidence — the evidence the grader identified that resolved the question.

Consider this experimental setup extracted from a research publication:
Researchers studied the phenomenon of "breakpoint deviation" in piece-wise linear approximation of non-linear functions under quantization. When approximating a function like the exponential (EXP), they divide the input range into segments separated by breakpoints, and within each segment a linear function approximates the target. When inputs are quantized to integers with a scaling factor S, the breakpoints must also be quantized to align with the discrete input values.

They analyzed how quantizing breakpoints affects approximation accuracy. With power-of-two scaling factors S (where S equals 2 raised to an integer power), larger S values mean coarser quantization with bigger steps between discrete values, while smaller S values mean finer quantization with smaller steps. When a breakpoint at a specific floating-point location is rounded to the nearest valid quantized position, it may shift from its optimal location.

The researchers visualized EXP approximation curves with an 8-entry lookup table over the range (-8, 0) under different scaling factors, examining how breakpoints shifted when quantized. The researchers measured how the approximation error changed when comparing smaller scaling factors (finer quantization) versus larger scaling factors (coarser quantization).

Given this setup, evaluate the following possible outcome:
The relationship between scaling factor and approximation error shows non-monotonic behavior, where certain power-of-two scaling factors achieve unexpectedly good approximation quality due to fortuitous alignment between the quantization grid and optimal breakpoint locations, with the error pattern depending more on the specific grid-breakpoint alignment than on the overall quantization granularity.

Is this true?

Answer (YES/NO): NO